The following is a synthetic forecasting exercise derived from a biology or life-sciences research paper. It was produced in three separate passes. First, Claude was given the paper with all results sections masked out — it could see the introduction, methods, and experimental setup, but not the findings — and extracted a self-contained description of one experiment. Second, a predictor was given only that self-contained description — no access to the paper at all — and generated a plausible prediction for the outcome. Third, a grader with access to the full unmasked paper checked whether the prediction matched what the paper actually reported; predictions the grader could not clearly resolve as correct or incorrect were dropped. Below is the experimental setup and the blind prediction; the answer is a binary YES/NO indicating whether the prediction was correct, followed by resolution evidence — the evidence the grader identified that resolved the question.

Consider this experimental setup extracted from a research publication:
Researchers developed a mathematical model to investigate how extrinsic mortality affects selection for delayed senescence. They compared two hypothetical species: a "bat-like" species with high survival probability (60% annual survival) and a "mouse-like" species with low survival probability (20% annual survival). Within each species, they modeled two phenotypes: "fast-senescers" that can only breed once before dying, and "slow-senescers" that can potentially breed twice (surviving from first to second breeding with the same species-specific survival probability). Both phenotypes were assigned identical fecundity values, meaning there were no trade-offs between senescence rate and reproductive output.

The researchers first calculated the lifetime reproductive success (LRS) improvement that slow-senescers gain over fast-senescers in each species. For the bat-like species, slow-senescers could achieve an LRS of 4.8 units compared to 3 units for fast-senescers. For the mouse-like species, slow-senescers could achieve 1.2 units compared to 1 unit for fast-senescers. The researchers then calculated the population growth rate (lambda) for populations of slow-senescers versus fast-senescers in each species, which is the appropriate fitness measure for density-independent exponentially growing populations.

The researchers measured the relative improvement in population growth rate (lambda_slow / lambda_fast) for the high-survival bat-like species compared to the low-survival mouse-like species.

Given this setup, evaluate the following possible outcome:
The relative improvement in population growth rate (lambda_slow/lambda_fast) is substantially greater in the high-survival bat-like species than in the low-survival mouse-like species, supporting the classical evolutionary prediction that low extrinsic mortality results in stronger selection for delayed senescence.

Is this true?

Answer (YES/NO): NO